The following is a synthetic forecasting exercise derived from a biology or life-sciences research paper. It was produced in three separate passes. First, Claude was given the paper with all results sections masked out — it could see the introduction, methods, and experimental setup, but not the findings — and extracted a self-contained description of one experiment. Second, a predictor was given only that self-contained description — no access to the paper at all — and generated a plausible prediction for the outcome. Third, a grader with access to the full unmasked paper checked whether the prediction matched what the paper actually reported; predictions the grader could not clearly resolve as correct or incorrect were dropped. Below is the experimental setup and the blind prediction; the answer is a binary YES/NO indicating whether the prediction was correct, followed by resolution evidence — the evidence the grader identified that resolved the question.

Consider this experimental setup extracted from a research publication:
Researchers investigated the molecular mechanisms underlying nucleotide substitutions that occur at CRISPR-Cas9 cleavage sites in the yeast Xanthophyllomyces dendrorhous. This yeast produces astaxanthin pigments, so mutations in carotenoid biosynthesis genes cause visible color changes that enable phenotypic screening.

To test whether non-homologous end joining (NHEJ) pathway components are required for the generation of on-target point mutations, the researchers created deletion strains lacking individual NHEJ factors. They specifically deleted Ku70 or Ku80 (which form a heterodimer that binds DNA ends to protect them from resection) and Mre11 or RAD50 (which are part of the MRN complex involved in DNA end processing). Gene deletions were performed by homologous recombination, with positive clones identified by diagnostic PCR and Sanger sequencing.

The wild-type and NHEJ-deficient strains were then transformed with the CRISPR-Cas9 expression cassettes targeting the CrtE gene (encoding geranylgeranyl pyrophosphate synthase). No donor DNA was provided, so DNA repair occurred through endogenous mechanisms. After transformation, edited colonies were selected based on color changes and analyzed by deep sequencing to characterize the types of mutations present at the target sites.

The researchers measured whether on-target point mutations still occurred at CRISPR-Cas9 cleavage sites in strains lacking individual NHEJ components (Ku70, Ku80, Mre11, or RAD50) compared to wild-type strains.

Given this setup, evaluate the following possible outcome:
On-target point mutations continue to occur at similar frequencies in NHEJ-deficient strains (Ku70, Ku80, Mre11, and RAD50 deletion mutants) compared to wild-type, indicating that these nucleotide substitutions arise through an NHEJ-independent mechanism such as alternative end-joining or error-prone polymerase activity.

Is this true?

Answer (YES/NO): NO